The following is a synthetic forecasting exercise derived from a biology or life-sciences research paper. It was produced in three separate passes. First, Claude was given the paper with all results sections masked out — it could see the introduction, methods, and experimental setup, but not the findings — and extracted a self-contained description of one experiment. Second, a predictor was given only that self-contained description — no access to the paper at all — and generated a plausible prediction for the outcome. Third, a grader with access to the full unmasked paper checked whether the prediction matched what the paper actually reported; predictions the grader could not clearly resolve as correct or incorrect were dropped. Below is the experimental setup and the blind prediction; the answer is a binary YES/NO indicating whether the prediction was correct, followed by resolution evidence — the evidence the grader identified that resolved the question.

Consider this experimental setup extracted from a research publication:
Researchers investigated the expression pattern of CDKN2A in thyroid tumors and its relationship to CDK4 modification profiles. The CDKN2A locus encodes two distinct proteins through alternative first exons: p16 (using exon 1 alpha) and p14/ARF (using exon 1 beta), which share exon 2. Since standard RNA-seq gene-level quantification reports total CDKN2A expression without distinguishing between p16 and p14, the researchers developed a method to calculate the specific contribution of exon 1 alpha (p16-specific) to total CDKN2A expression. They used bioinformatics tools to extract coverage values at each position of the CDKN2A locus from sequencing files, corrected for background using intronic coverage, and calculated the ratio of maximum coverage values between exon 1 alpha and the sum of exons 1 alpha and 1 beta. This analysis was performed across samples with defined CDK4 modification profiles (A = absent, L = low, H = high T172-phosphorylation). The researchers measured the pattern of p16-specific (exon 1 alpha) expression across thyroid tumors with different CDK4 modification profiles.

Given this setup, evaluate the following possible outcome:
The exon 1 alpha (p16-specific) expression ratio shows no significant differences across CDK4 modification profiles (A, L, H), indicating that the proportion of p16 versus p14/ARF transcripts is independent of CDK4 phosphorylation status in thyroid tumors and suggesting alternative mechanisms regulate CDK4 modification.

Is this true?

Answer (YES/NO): NO